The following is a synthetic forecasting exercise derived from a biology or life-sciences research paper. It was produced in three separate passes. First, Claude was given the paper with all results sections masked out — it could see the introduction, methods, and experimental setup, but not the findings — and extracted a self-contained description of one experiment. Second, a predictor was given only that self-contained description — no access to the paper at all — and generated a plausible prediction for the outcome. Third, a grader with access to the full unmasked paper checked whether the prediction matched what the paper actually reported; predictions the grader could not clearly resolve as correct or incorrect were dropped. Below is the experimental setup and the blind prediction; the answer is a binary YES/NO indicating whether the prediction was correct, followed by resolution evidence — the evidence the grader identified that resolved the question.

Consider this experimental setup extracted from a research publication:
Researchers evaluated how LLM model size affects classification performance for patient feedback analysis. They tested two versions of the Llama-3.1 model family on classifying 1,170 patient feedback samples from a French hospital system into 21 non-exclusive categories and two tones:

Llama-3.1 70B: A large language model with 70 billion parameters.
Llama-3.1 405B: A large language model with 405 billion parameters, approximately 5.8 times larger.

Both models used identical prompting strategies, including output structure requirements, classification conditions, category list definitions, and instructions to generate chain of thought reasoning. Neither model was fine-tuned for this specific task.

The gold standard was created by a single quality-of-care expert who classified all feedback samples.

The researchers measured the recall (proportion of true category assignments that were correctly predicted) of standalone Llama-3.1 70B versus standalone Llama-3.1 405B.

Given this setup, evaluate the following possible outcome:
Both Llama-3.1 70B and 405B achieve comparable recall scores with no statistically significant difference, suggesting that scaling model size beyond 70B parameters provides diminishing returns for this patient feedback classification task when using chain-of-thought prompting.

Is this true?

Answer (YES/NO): NO